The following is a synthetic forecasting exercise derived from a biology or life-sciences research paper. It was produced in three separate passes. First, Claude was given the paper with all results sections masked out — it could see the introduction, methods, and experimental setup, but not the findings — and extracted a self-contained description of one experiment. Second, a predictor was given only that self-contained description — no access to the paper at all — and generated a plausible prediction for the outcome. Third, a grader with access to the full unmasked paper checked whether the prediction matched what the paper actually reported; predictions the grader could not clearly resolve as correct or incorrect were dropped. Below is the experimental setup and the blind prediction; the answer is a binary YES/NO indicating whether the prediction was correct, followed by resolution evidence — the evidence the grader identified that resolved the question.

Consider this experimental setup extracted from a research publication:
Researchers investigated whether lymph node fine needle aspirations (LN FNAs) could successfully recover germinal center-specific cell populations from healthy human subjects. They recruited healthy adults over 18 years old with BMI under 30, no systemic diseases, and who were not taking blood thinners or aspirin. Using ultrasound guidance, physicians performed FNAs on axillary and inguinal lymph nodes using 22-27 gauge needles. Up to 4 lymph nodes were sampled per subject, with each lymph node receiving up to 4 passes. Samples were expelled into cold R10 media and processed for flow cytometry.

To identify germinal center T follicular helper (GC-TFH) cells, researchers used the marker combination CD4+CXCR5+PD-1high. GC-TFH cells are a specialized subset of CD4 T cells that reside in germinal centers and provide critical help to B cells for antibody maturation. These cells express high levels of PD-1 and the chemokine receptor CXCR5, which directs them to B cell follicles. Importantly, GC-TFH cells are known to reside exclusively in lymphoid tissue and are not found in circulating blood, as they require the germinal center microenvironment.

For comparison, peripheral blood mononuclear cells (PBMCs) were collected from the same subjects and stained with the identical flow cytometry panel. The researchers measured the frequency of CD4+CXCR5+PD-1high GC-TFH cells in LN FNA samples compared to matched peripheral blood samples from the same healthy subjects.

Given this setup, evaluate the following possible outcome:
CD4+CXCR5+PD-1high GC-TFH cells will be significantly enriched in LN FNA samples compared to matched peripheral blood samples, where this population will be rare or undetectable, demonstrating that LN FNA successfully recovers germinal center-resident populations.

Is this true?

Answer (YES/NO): YES